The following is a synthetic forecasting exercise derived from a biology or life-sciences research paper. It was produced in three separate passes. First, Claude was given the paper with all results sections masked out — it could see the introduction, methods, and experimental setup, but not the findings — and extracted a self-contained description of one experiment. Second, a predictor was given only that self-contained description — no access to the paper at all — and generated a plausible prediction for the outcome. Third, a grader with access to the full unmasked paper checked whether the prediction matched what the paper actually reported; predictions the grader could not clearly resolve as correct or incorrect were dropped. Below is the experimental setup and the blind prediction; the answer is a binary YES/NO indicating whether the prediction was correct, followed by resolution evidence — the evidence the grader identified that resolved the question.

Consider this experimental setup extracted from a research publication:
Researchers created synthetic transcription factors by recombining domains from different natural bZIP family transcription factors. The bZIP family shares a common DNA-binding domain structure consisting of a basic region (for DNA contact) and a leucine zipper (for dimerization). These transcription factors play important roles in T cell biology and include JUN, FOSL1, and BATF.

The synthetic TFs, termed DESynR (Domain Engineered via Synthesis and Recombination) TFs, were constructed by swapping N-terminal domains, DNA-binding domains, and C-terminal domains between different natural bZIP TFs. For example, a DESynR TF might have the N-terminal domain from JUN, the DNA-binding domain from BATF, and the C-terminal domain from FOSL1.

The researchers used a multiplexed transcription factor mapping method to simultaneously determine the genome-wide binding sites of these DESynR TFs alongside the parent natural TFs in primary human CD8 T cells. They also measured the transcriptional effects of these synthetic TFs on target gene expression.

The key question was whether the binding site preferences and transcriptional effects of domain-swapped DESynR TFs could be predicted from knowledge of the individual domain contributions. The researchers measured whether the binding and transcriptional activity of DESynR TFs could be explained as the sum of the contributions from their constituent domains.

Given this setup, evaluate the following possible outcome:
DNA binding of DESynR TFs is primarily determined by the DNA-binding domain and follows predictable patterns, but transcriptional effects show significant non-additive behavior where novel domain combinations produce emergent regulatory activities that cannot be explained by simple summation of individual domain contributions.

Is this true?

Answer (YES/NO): NO